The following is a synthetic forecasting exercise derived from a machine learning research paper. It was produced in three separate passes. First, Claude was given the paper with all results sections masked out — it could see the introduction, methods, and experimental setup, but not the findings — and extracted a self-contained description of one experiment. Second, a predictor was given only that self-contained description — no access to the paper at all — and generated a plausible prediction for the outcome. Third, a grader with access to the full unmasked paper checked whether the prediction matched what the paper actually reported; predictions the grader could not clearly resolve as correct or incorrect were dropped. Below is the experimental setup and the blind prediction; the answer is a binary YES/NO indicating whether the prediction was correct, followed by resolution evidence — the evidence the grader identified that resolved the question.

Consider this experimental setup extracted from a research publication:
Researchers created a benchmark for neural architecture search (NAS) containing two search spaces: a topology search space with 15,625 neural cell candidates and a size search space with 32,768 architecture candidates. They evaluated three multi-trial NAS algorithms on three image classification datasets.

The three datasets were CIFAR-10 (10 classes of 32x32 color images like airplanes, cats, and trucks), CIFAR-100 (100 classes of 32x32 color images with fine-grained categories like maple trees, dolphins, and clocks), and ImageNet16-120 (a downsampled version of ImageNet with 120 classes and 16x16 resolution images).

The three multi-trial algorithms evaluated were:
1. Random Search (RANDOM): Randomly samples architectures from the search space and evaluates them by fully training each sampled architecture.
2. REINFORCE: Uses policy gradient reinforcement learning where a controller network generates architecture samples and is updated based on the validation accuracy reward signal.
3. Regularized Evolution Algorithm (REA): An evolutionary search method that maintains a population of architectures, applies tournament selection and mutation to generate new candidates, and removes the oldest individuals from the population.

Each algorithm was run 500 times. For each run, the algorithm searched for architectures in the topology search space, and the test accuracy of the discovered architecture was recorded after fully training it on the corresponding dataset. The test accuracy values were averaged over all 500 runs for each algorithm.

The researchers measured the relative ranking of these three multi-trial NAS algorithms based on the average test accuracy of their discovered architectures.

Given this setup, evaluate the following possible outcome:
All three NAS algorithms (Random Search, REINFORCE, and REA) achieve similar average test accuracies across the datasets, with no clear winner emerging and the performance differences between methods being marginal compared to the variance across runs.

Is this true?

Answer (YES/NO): NO